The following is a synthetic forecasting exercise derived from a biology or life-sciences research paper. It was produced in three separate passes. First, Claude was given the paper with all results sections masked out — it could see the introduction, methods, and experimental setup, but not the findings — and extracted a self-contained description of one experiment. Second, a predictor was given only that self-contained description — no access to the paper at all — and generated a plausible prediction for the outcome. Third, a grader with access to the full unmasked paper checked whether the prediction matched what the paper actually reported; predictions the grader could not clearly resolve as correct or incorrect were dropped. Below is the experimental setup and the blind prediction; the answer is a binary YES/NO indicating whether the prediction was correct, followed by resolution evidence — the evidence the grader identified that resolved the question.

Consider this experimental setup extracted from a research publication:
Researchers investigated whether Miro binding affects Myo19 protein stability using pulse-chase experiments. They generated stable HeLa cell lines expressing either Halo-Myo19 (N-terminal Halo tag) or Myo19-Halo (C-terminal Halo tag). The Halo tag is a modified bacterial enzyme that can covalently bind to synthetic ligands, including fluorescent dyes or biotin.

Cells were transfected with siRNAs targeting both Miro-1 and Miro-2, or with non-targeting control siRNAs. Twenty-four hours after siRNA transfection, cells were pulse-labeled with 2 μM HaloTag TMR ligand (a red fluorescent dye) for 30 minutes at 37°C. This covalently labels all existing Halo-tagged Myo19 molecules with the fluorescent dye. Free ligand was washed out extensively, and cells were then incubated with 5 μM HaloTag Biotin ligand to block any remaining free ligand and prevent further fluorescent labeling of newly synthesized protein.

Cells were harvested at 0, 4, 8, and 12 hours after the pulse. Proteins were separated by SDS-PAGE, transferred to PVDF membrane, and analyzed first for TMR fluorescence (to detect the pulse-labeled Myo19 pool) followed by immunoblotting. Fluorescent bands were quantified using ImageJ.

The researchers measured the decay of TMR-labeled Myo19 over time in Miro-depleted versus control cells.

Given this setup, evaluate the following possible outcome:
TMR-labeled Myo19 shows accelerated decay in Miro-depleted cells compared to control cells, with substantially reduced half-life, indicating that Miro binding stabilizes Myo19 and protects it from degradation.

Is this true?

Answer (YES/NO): YES